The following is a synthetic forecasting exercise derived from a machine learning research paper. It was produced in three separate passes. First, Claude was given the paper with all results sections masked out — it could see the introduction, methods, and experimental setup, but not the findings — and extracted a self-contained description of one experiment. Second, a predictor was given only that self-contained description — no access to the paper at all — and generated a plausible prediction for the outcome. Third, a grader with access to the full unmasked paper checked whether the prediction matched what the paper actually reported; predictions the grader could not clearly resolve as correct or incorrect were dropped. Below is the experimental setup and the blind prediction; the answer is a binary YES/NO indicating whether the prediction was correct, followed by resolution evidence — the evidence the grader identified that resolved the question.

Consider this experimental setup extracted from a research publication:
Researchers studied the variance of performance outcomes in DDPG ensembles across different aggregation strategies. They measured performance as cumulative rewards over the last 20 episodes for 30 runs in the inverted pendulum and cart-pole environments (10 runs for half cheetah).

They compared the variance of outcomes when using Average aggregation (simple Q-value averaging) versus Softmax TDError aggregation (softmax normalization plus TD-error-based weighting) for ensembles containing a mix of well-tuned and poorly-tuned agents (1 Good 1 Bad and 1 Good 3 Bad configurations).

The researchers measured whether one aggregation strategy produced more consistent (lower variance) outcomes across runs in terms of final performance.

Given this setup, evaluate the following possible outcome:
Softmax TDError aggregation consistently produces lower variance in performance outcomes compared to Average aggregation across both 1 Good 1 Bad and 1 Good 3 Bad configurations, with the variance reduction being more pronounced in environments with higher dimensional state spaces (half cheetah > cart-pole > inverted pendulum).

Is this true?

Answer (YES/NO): NO